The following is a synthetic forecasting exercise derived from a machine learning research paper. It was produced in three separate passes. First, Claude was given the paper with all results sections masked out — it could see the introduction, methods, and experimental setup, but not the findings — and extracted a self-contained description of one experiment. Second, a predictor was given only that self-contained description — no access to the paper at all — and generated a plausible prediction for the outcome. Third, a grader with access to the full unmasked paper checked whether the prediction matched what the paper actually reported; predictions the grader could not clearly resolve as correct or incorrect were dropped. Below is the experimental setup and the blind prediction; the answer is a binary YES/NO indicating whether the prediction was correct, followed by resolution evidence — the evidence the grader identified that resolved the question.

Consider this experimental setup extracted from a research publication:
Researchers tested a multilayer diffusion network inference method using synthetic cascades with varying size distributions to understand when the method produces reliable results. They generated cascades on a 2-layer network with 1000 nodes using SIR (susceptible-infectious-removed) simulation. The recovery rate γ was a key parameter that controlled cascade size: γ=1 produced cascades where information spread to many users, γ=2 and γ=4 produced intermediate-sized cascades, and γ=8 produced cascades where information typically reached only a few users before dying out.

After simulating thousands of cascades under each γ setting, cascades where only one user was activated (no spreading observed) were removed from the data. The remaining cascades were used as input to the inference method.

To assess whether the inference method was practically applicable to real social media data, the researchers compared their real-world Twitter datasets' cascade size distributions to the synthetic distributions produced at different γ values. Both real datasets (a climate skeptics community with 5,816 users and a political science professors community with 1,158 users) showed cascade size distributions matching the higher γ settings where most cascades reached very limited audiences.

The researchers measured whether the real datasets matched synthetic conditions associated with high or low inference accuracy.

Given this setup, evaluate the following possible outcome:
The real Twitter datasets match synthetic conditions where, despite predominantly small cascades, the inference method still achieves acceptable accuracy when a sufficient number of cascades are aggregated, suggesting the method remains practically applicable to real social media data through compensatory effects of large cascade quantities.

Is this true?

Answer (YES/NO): NO